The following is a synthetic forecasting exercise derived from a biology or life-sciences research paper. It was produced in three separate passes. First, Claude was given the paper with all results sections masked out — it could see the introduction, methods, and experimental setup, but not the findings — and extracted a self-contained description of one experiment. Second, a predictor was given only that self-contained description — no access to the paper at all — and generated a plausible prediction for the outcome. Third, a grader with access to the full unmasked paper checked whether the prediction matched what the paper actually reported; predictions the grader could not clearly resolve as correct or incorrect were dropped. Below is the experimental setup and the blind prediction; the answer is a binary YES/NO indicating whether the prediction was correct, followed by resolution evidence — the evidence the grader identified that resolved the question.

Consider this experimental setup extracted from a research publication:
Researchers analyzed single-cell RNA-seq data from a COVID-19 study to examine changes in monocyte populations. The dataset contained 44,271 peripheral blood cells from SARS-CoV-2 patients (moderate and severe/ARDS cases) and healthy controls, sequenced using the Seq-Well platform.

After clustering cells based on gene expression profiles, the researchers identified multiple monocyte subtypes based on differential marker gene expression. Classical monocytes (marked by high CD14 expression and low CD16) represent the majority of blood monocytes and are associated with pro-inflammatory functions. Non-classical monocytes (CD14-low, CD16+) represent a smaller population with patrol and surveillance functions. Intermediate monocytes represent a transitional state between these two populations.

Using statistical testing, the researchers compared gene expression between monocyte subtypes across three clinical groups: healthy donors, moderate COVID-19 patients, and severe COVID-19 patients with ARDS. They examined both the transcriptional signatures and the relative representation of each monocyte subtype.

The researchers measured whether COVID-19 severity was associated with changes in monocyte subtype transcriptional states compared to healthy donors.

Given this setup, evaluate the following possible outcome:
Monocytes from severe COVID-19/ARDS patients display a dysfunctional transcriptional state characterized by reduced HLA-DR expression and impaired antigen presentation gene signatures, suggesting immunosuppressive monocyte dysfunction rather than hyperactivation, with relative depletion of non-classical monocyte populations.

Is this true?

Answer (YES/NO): YES